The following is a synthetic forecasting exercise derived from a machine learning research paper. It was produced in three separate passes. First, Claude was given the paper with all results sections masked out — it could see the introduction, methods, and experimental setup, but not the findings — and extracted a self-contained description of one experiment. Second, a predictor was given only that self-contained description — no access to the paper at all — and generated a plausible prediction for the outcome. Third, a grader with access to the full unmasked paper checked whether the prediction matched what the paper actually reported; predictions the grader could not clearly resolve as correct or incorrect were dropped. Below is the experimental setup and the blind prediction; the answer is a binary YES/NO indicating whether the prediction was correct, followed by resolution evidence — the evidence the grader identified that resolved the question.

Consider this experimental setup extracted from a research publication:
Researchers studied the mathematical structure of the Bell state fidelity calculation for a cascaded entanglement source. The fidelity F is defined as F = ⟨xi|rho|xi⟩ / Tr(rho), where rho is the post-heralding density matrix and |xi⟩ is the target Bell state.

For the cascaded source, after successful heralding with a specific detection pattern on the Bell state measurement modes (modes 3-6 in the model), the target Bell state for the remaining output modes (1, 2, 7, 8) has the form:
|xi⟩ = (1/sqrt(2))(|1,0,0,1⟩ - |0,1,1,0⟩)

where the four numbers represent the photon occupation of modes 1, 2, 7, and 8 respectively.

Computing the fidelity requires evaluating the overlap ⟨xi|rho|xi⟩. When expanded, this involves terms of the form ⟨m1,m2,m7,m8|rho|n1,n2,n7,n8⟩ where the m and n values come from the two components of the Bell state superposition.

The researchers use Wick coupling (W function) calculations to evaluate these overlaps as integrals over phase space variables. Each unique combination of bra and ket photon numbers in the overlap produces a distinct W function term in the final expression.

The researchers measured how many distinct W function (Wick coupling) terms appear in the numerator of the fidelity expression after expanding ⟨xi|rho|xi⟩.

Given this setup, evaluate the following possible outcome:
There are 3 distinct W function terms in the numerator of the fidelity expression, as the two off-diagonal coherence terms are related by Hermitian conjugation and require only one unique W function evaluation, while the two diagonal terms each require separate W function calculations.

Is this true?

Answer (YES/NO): NO